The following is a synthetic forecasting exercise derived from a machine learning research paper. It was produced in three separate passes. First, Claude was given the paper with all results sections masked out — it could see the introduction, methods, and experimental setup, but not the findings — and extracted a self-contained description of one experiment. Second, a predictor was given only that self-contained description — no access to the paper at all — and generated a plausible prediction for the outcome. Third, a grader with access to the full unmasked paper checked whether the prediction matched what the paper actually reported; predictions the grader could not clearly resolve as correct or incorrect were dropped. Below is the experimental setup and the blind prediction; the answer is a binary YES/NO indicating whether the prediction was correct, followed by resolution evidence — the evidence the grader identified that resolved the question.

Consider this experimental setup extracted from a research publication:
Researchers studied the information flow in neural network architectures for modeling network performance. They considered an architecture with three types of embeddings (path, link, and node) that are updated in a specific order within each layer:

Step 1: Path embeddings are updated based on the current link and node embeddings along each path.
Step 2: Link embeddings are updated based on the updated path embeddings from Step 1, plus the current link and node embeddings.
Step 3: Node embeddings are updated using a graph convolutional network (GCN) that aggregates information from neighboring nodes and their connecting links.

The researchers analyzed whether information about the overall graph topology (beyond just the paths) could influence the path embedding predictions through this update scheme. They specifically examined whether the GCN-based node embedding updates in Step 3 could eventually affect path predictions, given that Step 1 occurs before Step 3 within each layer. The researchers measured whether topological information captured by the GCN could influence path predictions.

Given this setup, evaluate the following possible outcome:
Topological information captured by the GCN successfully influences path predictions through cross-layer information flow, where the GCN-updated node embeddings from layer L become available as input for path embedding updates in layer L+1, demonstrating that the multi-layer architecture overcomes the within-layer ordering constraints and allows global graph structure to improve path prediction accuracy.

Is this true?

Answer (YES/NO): YES